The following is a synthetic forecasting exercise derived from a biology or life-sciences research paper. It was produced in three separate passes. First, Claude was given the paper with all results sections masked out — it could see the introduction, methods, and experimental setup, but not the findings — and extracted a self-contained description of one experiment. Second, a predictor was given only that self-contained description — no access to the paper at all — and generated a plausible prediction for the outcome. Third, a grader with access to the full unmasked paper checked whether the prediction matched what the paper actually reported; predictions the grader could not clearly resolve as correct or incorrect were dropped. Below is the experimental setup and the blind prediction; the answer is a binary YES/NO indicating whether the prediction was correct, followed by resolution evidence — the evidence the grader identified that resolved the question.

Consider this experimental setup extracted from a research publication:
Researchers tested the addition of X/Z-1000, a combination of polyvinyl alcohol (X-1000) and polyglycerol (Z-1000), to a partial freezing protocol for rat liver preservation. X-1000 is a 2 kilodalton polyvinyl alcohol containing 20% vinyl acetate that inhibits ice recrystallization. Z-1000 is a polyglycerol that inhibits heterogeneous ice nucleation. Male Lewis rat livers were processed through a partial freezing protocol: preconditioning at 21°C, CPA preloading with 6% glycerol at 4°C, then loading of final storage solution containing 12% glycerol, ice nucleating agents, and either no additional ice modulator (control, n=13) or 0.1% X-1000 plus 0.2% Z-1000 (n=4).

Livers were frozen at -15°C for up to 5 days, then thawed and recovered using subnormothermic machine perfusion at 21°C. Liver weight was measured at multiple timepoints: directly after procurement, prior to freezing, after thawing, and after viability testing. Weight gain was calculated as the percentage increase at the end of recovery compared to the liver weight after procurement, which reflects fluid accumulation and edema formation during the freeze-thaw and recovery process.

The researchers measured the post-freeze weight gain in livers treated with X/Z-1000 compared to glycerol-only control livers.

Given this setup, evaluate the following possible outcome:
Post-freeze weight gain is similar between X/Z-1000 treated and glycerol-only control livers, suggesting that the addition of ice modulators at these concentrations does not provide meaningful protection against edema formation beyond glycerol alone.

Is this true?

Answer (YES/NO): NO